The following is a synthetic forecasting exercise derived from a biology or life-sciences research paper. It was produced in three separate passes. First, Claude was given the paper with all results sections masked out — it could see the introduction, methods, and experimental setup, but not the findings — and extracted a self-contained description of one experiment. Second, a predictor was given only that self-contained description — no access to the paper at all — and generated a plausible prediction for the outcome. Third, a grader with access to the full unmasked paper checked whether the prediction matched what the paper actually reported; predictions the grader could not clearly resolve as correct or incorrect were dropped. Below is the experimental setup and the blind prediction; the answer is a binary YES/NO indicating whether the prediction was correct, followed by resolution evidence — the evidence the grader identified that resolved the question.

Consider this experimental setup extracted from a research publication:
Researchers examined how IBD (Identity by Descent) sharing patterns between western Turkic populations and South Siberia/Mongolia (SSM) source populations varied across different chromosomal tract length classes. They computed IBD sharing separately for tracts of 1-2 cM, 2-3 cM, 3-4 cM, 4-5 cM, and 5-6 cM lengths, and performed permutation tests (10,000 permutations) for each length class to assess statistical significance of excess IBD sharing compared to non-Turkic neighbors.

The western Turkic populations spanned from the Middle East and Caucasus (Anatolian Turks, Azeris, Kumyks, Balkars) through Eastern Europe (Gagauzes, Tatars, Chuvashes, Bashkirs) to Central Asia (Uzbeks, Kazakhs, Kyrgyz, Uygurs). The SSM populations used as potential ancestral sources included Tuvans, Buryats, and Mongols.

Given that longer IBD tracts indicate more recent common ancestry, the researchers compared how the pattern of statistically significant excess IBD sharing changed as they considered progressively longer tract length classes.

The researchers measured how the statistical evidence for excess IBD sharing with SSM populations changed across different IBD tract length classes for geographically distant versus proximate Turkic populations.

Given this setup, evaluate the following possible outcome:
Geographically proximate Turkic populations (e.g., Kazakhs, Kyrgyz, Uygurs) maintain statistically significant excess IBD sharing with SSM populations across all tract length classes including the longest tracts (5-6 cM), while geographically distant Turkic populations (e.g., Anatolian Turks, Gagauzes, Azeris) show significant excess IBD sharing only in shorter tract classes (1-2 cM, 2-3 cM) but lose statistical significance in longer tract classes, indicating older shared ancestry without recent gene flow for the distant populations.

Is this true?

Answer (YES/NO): NO